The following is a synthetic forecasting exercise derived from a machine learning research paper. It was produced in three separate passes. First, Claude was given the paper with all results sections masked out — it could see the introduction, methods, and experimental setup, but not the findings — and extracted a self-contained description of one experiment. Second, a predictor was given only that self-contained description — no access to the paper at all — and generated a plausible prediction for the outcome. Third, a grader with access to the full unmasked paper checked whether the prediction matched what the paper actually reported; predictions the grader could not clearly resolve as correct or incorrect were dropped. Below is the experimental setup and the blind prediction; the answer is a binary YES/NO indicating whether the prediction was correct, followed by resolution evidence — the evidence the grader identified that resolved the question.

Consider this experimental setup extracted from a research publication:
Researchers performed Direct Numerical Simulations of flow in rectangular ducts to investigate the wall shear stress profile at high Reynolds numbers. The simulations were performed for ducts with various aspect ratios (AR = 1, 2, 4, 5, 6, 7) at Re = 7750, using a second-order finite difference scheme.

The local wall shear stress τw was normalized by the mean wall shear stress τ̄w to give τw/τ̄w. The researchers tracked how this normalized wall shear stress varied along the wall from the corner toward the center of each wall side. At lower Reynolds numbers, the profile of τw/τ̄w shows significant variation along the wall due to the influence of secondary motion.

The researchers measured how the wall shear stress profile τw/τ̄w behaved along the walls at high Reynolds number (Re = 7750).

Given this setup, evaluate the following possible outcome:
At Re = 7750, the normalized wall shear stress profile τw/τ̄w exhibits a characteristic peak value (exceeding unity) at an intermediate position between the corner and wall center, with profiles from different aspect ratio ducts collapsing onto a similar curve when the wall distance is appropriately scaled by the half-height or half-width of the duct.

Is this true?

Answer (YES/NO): NO